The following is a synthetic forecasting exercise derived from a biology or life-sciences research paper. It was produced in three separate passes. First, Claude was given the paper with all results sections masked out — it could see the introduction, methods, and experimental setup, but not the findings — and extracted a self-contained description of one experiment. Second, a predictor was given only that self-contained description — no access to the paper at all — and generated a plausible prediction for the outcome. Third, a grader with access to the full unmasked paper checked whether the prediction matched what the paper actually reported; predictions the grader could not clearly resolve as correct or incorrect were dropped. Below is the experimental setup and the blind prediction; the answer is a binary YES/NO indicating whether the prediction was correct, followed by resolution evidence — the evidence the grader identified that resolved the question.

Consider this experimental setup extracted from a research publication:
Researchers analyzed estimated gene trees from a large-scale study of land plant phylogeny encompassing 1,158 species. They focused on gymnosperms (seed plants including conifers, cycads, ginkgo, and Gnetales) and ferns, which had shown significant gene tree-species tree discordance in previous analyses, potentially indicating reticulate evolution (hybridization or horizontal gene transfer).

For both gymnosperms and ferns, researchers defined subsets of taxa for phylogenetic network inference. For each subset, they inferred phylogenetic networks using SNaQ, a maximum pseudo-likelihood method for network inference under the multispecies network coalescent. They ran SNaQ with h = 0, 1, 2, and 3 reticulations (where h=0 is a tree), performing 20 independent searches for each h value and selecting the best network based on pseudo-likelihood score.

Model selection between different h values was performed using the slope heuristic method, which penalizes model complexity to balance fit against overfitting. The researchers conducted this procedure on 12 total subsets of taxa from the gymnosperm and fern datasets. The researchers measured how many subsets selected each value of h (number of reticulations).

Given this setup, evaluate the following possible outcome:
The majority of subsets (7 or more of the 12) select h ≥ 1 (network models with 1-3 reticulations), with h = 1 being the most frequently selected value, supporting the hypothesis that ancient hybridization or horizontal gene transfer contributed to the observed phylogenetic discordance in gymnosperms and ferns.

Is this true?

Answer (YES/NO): NO